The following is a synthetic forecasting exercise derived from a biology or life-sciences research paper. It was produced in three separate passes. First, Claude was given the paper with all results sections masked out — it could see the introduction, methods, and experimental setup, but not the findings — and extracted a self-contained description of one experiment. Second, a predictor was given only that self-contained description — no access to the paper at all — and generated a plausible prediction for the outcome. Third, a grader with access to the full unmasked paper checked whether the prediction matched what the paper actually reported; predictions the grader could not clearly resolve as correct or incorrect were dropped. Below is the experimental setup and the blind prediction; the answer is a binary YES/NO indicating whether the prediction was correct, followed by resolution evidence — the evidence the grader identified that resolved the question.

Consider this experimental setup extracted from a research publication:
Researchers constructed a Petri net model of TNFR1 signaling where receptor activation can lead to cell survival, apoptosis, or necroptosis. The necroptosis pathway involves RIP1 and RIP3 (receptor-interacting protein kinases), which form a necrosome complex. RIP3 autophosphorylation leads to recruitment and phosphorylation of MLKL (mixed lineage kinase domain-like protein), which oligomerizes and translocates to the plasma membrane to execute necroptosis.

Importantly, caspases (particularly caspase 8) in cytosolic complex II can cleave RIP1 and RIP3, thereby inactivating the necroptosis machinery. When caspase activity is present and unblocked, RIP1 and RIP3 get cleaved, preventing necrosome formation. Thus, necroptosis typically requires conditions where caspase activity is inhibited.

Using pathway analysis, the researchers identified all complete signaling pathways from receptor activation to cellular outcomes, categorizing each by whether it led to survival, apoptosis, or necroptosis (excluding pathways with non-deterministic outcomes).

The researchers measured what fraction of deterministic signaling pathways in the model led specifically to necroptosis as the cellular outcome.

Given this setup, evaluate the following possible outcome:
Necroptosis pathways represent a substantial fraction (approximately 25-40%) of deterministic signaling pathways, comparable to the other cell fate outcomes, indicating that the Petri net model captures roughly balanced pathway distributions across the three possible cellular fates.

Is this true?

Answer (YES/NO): NO